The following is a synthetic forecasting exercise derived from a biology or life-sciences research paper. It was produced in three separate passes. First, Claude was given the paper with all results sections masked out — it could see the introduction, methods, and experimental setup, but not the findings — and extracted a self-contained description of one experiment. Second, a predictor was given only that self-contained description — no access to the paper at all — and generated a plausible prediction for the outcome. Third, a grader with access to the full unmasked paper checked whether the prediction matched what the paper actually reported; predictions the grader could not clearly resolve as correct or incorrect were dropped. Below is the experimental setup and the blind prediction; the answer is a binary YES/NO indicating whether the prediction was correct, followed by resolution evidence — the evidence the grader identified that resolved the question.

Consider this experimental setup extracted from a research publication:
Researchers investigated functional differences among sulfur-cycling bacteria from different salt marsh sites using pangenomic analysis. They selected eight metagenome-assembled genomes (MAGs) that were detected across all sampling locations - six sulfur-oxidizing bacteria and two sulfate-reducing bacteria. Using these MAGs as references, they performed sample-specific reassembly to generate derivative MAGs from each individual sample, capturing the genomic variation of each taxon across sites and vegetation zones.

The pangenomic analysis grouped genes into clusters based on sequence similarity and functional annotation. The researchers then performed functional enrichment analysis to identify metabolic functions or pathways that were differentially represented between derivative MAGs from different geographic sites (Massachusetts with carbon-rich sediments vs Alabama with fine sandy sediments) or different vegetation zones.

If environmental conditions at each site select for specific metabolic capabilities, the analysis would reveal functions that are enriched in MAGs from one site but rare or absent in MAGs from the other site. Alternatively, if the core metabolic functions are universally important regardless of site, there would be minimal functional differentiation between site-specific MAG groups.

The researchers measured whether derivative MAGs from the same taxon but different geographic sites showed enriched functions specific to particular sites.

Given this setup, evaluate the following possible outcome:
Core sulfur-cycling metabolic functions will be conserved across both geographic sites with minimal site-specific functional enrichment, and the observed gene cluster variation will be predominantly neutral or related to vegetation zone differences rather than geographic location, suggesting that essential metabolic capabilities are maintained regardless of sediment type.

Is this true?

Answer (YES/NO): NO